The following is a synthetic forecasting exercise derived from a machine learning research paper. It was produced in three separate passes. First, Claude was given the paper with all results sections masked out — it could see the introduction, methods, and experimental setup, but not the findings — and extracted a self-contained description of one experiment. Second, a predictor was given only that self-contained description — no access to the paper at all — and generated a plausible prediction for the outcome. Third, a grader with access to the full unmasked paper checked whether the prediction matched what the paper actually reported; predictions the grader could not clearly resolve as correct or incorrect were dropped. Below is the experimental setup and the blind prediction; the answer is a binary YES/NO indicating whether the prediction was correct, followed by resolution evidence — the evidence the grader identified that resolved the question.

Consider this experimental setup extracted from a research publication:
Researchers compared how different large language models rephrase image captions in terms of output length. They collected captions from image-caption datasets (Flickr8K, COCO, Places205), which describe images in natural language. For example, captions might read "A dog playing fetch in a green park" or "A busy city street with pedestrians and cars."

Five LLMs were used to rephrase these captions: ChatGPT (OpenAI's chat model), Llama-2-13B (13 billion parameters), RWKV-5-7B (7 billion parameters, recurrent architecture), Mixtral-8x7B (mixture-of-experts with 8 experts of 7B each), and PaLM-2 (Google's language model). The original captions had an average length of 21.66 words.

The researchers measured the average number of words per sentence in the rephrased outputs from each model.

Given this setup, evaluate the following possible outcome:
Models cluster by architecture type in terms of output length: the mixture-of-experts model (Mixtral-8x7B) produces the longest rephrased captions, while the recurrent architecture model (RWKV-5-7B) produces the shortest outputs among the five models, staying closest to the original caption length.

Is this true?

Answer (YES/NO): NO